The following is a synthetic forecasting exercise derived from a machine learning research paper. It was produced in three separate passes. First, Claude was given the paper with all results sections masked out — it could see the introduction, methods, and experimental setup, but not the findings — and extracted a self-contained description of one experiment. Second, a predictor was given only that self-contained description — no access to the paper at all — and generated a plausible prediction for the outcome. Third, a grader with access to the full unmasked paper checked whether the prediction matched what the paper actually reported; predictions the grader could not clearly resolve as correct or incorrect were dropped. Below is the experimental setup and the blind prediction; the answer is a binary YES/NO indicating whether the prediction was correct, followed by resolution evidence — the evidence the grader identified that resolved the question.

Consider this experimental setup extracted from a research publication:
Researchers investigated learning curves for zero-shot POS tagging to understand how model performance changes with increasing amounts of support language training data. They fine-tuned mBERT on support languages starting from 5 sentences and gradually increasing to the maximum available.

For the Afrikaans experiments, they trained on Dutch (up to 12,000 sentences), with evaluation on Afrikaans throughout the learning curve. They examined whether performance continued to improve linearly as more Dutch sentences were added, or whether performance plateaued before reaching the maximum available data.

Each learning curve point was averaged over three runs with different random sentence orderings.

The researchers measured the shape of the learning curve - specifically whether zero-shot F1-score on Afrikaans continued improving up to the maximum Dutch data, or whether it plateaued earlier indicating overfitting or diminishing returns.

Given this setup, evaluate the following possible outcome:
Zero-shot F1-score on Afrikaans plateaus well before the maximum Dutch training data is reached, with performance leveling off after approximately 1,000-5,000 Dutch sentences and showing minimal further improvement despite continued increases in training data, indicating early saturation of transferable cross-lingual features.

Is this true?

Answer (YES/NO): NO